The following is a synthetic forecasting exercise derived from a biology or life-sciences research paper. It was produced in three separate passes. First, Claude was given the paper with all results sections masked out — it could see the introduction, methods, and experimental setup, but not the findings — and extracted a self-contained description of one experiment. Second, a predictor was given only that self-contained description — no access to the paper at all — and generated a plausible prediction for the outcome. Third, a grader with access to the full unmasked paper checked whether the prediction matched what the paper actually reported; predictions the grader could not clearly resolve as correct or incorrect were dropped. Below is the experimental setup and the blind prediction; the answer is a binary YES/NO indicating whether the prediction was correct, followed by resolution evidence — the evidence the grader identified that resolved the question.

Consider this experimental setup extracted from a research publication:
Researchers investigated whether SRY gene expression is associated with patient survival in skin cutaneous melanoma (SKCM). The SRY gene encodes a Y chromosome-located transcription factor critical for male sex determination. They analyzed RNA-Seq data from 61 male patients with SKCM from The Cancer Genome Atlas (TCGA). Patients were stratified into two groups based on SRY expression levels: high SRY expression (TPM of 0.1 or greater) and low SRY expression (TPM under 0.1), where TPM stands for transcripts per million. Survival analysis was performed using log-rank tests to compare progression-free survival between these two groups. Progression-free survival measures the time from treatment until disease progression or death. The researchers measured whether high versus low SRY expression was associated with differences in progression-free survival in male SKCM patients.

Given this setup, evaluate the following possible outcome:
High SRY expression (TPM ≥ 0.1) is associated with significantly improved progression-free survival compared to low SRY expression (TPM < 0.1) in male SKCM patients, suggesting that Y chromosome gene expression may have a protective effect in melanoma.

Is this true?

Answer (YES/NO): NO